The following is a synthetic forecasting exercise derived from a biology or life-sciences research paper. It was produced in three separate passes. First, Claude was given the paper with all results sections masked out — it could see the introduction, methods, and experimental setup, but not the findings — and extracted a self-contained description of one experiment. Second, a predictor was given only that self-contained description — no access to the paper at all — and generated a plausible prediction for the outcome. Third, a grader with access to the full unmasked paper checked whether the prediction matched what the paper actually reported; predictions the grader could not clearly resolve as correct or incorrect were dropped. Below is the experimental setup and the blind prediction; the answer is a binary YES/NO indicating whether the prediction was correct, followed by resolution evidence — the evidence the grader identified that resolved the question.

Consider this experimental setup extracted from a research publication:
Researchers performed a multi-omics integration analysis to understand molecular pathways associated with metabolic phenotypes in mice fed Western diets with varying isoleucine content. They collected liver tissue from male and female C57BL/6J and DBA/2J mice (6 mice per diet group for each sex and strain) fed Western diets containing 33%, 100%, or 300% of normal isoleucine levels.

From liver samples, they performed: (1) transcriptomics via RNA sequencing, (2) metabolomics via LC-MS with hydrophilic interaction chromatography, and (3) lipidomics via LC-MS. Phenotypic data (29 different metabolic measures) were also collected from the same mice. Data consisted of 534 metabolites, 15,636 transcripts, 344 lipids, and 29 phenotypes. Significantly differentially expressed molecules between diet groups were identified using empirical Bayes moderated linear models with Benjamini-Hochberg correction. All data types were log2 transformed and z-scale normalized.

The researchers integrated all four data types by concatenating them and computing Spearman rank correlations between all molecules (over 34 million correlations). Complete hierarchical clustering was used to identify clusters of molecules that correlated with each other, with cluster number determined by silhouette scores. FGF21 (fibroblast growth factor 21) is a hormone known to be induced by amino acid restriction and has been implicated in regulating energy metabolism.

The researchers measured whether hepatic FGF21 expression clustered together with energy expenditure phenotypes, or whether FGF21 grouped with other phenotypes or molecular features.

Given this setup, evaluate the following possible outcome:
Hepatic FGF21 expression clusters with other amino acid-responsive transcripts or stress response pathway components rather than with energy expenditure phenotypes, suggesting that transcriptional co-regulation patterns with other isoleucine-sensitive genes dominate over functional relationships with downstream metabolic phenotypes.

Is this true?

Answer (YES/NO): NO